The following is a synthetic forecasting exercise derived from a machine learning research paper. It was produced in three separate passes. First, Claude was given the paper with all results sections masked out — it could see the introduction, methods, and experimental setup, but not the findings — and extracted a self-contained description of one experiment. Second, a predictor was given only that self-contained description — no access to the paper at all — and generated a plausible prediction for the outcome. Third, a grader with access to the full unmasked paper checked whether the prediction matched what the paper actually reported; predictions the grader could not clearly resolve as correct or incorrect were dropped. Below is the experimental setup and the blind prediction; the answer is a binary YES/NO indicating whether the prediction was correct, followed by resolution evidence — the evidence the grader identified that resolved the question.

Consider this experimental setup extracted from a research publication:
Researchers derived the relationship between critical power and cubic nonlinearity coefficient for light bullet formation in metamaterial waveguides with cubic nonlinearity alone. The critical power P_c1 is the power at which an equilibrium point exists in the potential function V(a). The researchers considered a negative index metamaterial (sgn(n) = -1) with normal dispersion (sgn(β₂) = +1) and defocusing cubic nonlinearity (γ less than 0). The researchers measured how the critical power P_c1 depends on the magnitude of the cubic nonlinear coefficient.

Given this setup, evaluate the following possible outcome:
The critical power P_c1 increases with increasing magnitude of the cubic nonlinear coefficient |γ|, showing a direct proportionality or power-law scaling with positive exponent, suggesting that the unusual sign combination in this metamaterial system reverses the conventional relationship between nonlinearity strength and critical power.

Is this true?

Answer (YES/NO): NO